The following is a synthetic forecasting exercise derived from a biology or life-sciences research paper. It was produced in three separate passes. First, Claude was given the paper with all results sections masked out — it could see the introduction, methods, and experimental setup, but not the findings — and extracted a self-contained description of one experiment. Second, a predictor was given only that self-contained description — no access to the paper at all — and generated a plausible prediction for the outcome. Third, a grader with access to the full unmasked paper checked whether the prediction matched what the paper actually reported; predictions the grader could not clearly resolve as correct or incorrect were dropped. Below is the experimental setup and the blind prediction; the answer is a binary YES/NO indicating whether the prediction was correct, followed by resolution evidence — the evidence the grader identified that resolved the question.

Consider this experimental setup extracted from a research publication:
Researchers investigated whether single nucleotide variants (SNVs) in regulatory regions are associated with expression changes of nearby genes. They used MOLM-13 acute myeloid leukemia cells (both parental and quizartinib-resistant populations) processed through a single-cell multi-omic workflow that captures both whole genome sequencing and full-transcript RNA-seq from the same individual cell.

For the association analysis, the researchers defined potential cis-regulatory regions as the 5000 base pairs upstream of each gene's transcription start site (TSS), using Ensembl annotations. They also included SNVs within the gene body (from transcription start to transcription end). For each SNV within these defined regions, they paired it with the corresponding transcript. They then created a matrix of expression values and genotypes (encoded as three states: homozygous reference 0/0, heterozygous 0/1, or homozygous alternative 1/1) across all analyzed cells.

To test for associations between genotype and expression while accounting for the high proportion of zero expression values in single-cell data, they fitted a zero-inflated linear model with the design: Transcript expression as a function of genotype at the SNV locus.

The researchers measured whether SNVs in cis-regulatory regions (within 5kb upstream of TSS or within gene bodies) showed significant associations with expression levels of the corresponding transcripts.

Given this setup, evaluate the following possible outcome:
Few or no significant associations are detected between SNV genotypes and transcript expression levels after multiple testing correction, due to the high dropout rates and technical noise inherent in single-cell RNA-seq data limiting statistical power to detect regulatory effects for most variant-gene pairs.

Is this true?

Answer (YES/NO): NO